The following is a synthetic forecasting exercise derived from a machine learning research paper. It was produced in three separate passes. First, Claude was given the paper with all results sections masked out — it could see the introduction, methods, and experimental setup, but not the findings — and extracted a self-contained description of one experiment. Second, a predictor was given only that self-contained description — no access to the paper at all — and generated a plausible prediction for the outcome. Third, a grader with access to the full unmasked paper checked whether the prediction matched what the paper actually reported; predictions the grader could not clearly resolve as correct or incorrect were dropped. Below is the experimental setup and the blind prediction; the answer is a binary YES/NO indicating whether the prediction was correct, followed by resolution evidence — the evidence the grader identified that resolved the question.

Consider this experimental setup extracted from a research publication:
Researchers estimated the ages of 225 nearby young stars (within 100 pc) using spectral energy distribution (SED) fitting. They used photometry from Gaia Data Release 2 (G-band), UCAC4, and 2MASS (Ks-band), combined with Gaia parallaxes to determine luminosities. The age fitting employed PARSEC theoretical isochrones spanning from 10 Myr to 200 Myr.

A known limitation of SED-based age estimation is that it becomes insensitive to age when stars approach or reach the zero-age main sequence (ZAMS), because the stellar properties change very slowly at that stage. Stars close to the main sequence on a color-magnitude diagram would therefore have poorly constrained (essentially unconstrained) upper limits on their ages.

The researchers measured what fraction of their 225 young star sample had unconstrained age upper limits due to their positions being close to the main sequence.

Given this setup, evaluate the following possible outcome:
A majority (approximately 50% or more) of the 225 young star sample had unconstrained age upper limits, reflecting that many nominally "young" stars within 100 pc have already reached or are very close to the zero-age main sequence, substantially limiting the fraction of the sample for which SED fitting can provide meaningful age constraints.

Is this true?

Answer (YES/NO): NO